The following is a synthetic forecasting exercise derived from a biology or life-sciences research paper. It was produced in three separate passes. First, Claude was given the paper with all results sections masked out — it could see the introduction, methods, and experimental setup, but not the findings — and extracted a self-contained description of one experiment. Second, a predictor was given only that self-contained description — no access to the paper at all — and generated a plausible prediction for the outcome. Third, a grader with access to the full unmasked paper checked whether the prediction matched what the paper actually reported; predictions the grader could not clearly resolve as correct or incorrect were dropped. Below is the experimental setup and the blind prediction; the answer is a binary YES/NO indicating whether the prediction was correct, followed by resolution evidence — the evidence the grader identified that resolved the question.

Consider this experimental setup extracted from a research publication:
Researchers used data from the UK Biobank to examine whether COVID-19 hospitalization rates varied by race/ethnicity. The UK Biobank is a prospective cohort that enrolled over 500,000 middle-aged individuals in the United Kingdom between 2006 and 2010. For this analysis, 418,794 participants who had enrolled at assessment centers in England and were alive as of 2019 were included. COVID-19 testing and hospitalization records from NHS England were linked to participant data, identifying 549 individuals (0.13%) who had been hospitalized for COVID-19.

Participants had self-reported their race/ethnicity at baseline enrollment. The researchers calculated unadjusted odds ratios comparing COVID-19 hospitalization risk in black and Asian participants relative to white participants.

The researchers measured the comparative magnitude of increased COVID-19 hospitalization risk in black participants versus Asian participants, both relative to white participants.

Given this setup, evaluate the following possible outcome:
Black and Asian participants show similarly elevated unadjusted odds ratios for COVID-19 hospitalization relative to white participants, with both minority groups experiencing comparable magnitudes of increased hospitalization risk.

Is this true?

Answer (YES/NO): NO